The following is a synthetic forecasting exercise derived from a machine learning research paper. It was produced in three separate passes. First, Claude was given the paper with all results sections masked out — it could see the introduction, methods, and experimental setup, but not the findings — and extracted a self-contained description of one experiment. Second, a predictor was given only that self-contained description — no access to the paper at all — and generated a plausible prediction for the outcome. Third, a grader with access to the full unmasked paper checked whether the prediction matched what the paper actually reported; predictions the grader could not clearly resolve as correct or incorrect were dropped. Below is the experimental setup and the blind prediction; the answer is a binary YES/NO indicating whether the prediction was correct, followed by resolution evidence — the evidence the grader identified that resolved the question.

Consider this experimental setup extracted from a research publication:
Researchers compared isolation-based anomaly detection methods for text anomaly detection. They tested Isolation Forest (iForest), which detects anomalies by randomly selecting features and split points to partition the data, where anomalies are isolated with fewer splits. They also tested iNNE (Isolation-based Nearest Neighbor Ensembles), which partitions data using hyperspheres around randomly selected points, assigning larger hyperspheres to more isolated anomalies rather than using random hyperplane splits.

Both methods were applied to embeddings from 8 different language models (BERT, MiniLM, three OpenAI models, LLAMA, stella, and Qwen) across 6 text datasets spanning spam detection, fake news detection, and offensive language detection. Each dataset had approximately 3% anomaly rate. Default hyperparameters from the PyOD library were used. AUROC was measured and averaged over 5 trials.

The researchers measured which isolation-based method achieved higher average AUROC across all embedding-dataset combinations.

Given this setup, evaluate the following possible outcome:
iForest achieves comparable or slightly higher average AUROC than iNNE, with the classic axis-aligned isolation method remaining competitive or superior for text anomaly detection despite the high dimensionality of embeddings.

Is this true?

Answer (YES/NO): NO